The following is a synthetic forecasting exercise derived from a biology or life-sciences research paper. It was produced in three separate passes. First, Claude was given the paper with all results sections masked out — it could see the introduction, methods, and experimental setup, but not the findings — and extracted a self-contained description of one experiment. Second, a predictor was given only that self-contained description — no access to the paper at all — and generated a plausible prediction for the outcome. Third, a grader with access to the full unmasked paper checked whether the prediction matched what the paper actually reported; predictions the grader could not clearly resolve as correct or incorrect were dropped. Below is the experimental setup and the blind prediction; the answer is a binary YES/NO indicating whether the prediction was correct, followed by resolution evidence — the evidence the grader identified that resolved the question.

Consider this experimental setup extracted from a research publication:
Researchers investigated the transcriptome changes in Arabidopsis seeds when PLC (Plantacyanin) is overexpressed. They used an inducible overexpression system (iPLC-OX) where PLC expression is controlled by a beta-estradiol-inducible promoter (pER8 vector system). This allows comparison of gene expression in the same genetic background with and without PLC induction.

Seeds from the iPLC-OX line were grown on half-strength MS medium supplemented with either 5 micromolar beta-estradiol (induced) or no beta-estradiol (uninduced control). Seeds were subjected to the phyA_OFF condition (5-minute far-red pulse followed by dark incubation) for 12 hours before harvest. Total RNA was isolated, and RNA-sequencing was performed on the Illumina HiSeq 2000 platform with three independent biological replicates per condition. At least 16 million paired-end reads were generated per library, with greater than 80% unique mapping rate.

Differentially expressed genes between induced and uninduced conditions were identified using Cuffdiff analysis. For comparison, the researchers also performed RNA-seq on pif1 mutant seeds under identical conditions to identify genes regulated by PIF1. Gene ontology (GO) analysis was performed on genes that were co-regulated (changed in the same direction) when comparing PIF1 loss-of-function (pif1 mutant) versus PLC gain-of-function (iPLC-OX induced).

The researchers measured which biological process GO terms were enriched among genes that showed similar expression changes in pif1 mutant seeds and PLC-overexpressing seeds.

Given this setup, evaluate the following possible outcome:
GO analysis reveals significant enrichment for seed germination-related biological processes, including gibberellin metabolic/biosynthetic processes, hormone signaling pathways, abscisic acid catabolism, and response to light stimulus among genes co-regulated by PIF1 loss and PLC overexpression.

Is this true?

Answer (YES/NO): YES